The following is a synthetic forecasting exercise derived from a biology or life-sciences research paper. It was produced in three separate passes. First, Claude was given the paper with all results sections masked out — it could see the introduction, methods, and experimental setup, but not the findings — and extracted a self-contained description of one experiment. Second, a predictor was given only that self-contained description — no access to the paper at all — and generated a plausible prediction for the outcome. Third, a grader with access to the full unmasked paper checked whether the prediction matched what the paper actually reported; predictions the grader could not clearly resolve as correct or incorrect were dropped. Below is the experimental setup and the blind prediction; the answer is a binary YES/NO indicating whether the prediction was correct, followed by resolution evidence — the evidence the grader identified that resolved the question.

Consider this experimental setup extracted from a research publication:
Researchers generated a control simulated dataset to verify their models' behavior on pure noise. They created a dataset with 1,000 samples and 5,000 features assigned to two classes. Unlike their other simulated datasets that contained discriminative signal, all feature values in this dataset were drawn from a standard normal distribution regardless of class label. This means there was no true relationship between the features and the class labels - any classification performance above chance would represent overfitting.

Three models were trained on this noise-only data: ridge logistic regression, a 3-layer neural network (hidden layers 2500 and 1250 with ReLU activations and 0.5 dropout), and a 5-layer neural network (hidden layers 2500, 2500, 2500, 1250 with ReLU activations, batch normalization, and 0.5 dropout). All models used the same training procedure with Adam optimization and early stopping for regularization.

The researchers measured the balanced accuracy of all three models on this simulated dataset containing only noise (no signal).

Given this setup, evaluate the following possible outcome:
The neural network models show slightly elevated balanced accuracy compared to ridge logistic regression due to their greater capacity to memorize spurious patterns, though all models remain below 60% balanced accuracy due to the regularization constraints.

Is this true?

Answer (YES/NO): NO